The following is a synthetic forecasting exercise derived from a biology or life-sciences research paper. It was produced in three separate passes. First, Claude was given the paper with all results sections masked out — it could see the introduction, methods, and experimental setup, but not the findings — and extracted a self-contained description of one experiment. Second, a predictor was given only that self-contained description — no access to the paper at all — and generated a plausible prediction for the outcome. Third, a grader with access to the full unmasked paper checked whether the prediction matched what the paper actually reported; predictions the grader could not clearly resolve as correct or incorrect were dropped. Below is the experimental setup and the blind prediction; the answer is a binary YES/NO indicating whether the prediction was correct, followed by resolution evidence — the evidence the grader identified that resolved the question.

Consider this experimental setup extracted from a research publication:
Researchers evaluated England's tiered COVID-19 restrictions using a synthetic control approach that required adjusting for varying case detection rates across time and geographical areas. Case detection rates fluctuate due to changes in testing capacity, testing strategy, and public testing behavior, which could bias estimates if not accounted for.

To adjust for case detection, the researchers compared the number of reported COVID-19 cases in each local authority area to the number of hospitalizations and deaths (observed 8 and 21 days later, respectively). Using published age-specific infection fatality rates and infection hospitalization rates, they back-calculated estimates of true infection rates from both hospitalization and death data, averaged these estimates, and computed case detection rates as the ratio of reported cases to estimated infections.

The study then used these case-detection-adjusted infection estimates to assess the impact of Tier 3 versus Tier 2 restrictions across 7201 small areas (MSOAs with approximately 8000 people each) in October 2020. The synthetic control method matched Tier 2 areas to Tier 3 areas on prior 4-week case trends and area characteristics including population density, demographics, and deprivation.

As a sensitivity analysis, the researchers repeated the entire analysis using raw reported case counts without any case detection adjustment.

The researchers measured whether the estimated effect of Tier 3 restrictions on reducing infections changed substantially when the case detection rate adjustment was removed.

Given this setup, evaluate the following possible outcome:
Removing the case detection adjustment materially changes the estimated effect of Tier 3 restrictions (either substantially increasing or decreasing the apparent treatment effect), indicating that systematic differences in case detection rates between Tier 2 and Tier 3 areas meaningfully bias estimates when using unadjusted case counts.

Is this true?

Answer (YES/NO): YES